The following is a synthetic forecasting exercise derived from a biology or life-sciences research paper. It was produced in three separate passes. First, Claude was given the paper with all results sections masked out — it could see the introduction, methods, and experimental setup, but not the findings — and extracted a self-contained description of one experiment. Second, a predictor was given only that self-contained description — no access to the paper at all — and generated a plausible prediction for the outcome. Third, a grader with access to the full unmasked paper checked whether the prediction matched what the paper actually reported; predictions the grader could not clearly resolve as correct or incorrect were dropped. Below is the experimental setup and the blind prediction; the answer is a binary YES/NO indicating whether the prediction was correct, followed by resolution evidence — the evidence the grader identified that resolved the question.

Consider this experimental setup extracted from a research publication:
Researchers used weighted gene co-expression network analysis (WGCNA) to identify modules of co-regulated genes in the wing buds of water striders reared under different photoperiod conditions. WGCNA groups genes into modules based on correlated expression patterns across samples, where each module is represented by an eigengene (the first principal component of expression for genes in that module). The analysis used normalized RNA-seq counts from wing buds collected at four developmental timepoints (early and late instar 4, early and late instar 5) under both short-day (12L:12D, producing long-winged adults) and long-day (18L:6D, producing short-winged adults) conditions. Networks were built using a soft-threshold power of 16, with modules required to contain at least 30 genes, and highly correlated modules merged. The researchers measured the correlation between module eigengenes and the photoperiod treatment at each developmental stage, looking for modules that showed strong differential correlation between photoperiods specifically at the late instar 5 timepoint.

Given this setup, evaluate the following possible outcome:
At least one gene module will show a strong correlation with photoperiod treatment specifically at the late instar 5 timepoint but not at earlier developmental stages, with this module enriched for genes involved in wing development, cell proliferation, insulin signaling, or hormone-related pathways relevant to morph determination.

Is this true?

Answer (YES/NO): YES